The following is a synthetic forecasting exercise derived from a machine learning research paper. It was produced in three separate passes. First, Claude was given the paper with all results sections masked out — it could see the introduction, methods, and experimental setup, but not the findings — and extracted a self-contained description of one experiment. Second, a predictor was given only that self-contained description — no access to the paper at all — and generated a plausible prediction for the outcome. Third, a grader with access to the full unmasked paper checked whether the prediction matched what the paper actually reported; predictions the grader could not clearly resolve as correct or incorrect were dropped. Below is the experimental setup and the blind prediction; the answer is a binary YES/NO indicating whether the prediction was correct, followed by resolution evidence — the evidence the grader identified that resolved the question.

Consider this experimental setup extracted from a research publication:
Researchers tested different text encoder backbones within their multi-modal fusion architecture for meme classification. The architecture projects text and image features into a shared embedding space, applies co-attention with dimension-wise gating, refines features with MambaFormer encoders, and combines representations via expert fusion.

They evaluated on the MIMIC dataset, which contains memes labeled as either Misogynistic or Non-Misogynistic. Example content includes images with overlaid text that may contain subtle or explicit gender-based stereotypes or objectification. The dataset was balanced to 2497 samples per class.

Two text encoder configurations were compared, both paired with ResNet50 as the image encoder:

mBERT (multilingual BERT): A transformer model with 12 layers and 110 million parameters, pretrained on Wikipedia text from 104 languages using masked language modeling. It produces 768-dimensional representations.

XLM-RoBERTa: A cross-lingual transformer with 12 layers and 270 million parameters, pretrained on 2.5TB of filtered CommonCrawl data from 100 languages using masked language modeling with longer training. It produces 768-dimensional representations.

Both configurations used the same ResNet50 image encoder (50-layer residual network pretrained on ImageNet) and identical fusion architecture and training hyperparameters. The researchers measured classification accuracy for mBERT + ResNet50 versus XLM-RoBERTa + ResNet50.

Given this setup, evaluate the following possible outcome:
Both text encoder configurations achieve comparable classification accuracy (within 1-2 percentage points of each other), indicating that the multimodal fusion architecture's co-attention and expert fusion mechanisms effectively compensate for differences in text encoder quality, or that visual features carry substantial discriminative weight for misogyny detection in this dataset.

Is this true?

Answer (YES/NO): NO